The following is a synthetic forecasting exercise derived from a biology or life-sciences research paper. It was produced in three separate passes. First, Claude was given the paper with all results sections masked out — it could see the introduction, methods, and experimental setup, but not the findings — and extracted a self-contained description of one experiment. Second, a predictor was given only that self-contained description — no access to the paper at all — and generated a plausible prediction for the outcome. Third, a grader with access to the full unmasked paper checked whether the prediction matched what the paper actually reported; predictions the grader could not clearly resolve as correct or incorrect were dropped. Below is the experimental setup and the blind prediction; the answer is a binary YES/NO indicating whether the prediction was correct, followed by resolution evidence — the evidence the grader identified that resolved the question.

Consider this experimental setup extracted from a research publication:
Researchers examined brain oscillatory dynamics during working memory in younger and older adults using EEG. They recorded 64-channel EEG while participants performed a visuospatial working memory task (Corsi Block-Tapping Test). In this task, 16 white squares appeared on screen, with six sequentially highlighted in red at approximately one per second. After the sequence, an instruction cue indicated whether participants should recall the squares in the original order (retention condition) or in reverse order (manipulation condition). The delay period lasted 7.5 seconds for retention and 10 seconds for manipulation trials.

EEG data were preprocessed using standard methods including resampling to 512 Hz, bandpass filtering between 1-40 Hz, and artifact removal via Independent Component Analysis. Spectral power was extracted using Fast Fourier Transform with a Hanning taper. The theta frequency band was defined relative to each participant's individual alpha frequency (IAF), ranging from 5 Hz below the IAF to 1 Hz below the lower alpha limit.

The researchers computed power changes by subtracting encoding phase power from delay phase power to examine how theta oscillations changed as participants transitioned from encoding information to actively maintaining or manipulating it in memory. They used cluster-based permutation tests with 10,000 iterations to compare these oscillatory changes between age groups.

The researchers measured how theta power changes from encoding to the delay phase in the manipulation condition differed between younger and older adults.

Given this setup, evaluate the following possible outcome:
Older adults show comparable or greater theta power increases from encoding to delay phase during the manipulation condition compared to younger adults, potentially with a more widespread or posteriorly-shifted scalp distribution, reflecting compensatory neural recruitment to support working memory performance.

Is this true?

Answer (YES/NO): NO